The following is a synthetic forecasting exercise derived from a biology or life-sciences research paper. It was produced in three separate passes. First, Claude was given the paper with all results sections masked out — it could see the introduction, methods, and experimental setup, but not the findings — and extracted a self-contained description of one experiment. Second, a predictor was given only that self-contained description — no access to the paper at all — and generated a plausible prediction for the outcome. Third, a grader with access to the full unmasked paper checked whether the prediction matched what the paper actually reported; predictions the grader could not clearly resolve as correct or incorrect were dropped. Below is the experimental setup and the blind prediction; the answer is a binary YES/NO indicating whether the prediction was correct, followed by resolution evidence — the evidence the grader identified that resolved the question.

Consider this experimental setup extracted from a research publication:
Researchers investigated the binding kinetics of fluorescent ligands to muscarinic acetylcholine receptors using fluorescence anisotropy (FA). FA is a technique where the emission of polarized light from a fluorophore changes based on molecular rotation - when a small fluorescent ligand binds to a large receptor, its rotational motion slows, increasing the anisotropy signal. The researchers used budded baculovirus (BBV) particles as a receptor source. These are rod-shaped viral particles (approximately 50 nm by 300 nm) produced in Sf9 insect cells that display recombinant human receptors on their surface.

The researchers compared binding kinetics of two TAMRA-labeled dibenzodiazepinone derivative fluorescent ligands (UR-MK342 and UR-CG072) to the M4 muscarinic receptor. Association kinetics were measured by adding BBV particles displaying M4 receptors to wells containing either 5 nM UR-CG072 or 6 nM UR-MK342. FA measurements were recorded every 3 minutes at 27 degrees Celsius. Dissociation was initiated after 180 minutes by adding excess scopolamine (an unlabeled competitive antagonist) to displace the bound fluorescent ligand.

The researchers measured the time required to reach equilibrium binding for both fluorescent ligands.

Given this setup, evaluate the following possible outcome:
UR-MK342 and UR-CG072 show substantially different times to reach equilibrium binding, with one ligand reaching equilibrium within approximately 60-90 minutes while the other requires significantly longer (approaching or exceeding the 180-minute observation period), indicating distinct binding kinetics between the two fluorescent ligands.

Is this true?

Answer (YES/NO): YES